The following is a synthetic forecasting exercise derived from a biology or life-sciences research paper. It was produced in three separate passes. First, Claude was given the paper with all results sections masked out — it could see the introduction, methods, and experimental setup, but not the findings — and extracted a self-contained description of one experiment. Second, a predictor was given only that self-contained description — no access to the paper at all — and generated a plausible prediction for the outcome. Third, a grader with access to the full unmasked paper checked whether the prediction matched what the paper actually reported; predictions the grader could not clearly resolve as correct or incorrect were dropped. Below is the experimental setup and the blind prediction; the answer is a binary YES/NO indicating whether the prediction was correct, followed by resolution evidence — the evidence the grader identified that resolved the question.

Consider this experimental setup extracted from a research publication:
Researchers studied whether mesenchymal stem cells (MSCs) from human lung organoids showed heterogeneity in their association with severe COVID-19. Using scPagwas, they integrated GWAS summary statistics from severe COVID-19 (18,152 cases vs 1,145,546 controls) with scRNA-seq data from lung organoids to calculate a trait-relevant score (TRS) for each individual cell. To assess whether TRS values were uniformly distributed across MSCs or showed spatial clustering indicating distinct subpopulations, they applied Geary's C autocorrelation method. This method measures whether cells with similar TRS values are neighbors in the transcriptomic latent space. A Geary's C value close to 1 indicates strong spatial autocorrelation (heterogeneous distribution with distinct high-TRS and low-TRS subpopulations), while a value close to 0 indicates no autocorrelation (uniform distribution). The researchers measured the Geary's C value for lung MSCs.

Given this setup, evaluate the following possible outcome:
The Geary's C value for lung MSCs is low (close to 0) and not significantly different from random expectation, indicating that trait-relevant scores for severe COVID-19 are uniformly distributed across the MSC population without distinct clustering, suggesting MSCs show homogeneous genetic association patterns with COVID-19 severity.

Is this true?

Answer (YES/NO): NO